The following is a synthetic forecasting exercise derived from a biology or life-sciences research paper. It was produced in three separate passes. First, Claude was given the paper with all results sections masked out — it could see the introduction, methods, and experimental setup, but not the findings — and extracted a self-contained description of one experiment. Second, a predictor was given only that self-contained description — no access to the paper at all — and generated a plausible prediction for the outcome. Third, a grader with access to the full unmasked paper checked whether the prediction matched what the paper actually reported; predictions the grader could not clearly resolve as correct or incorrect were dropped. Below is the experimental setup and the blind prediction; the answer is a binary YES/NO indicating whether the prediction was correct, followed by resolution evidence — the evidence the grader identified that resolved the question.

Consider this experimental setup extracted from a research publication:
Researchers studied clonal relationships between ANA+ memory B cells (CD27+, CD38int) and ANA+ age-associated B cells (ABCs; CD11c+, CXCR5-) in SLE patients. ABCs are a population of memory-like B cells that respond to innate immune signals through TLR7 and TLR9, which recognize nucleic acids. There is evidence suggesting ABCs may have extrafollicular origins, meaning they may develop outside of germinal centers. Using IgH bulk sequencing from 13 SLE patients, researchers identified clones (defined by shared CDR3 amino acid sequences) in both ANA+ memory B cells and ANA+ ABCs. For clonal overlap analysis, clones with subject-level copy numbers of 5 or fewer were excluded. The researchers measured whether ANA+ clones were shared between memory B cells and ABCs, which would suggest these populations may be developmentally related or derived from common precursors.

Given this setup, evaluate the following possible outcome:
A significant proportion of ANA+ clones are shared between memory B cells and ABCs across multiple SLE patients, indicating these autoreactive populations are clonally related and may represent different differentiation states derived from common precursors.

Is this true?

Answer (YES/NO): NO